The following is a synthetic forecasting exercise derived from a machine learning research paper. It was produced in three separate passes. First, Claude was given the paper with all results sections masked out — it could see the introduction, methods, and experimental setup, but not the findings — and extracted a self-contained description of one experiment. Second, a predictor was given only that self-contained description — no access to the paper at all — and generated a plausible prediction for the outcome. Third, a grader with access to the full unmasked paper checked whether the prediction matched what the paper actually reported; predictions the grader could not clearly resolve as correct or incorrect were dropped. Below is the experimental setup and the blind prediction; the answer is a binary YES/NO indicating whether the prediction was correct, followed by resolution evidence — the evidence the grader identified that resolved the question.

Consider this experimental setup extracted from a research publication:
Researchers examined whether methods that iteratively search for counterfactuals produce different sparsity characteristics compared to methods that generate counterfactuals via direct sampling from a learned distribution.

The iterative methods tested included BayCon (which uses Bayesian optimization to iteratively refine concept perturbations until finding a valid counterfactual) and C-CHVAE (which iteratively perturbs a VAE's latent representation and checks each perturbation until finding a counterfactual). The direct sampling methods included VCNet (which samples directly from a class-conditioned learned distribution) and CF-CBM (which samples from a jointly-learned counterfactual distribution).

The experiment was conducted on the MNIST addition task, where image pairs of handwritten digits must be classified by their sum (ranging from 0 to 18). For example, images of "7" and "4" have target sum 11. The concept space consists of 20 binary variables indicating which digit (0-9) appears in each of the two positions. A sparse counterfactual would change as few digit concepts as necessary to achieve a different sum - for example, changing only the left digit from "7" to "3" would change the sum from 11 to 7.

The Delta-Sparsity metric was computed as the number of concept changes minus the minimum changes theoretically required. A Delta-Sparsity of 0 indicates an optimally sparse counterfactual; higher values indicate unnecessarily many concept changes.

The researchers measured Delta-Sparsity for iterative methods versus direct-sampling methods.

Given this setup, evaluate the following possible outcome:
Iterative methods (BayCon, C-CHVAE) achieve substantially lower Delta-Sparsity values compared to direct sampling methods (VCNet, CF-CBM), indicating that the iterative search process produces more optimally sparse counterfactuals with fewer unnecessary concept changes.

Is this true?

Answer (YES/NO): NO